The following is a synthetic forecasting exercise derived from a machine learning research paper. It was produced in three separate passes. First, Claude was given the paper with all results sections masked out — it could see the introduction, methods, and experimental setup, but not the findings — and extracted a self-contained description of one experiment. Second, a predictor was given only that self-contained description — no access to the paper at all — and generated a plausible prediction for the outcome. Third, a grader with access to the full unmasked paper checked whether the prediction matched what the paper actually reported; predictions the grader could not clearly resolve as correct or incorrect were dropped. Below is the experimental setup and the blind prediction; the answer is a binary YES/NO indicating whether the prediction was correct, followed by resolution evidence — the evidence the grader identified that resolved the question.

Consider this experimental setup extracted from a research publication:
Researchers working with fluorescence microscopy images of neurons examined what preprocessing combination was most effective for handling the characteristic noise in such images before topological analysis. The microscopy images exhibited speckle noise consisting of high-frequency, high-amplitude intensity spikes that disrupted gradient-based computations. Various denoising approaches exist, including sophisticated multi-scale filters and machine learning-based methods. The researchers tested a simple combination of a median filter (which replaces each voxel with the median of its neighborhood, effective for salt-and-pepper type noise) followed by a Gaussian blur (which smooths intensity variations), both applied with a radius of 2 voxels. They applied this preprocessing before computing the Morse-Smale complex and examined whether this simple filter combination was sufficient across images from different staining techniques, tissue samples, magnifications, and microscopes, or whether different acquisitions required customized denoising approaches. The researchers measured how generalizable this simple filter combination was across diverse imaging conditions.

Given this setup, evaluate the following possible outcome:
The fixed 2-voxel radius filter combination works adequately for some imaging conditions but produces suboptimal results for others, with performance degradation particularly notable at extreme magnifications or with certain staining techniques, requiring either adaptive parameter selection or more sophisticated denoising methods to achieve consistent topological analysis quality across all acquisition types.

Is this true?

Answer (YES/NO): NO